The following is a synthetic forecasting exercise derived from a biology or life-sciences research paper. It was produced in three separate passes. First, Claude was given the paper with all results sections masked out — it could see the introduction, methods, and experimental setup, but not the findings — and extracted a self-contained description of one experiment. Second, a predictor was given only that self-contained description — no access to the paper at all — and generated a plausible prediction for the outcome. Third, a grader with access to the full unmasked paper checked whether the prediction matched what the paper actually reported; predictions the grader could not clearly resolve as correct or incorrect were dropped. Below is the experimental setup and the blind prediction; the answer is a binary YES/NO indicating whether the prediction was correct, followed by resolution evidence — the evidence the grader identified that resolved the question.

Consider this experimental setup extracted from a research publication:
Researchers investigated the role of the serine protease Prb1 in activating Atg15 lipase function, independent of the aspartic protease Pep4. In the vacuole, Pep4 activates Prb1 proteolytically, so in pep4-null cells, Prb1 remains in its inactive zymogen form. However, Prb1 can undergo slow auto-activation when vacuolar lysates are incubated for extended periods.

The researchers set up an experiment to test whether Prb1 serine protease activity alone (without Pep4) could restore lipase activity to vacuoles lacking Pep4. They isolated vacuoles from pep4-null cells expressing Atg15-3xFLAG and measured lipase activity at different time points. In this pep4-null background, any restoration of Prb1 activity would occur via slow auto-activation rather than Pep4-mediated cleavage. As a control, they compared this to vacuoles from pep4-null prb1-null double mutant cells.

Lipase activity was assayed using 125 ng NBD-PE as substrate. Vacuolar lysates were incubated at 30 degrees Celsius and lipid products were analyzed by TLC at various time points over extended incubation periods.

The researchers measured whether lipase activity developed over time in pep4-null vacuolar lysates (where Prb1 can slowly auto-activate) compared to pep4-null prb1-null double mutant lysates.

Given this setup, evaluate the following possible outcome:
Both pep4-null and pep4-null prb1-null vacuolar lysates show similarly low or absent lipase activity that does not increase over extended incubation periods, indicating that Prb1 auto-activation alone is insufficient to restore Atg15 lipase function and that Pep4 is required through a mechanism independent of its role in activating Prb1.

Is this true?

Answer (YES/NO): YES